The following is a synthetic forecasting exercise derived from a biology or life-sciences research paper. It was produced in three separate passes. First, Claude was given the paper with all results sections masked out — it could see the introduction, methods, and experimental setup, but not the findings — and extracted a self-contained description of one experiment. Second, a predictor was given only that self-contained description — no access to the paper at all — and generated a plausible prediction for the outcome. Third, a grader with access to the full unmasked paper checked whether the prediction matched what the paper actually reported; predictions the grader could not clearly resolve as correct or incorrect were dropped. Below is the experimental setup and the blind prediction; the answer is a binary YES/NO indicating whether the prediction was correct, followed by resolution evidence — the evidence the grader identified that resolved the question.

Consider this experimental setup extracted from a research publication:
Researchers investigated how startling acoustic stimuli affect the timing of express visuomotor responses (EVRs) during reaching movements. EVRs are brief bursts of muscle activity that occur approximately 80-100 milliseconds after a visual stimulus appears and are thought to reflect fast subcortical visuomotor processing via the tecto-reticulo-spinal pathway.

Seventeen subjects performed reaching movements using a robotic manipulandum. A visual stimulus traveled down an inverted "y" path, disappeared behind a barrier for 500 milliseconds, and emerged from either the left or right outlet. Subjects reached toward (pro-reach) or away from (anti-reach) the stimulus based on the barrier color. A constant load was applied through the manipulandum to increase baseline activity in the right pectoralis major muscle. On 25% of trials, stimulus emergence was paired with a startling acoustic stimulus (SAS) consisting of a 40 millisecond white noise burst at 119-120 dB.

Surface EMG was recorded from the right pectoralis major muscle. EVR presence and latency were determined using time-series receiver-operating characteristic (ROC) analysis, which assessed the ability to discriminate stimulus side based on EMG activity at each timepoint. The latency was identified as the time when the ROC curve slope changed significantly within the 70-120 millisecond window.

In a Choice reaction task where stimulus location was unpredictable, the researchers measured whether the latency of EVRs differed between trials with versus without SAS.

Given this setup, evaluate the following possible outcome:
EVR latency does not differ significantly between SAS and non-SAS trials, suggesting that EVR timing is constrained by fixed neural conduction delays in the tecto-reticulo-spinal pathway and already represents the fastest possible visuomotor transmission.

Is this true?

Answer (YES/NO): YES